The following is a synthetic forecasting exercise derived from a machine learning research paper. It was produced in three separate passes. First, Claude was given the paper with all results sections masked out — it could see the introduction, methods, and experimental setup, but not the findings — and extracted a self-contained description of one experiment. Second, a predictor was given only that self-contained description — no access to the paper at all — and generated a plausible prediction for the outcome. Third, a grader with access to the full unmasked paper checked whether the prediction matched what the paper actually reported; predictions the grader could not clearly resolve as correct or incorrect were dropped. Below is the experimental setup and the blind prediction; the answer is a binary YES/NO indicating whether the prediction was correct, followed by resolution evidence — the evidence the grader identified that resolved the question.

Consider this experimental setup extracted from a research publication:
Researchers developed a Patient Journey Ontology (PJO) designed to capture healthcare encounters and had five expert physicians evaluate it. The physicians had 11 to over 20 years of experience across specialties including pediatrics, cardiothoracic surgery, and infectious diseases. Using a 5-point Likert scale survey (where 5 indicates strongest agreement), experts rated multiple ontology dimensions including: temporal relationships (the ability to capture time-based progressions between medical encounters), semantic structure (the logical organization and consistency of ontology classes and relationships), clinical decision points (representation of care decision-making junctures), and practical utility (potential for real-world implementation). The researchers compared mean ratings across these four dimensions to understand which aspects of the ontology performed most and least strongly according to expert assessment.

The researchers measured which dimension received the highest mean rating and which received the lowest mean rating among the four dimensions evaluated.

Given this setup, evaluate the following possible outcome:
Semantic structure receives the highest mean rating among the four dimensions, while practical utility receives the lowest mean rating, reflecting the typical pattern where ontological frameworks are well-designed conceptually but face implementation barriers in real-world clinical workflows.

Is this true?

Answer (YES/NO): NO